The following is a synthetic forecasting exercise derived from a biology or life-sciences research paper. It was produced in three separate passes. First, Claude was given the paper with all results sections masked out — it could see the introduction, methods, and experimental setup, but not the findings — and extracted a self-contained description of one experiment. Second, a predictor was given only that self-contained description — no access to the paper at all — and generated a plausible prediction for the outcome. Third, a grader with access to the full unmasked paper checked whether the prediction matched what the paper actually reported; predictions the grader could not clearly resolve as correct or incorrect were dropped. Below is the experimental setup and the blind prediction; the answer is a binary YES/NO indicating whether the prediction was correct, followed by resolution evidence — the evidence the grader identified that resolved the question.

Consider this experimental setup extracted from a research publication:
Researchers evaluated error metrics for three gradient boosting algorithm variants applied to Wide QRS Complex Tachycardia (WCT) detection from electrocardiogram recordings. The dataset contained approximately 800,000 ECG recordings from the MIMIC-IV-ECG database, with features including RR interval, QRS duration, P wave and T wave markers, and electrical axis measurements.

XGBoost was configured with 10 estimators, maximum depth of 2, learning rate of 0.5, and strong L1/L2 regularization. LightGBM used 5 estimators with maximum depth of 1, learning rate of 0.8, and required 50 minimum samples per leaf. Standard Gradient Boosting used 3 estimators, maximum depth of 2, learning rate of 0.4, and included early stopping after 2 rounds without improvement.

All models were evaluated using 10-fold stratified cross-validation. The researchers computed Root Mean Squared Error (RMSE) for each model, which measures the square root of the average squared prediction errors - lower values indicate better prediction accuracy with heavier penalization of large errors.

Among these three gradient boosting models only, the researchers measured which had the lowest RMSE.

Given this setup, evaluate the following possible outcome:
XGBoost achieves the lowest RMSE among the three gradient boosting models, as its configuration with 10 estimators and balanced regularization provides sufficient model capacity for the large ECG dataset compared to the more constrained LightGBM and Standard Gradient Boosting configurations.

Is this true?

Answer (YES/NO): NO